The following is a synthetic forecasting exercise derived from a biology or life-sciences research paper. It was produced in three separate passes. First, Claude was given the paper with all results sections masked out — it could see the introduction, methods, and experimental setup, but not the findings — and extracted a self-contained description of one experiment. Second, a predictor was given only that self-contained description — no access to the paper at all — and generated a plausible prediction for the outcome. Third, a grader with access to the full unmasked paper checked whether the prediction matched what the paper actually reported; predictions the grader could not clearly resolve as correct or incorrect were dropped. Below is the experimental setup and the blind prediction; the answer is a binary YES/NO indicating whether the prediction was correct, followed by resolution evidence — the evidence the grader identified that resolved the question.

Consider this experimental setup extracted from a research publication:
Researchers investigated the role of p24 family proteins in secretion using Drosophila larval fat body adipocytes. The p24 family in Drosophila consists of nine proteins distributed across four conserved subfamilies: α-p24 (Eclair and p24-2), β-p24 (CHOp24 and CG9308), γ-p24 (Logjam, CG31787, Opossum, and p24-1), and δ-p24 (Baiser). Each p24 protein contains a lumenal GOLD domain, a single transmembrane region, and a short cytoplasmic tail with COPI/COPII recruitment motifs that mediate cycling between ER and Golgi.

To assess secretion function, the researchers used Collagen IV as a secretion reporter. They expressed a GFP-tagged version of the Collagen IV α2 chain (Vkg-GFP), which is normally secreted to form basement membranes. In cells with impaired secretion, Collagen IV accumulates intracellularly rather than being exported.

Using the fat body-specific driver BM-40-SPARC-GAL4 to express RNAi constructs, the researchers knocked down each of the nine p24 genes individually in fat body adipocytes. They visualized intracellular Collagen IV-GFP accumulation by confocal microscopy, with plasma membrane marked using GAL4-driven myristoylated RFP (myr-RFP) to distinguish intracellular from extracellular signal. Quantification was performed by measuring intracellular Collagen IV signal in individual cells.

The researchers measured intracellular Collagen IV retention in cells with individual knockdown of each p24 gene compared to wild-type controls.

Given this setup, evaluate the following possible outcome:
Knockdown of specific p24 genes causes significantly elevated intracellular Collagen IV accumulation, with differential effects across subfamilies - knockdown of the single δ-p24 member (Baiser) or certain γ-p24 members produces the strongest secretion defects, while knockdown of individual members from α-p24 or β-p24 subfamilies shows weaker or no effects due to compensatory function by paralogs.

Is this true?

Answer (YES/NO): NO